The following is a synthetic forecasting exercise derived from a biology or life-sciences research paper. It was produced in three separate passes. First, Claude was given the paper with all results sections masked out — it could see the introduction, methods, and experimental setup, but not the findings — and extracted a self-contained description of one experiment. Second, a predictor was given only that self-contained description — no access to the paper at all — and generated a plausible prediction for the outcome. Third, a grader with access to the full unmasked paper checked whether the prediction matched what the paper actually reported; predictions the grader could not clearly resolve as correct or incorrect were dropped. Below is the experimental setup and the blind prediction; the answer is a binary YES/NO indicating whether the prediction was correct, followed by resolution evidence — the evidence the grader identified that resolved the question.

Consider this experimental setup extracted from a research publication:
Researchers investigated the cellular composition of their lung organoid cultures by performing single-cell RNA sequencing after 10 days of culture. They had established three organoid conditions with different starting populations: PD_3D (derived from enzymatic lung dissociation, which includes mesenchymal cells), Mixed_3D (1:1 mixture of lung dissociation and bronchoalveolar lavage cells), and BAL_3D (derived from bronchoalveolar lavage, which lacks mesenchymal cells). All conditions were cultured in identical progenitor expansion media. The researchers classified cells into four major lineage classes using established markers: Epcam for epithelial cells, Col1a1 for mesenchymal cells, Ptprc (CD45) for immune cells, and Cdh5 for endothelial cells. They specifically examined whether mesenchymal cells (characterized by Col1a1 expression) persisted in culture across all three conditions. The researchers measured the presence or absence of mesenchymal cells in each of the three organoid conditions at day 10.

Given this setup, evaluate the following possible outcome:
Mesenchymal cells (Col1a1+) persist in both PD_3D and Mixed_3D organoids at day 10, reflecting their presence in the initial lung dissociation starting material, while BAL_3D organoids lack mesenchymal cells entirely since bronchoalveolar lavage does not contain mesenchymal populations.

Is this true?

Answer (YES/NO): YES